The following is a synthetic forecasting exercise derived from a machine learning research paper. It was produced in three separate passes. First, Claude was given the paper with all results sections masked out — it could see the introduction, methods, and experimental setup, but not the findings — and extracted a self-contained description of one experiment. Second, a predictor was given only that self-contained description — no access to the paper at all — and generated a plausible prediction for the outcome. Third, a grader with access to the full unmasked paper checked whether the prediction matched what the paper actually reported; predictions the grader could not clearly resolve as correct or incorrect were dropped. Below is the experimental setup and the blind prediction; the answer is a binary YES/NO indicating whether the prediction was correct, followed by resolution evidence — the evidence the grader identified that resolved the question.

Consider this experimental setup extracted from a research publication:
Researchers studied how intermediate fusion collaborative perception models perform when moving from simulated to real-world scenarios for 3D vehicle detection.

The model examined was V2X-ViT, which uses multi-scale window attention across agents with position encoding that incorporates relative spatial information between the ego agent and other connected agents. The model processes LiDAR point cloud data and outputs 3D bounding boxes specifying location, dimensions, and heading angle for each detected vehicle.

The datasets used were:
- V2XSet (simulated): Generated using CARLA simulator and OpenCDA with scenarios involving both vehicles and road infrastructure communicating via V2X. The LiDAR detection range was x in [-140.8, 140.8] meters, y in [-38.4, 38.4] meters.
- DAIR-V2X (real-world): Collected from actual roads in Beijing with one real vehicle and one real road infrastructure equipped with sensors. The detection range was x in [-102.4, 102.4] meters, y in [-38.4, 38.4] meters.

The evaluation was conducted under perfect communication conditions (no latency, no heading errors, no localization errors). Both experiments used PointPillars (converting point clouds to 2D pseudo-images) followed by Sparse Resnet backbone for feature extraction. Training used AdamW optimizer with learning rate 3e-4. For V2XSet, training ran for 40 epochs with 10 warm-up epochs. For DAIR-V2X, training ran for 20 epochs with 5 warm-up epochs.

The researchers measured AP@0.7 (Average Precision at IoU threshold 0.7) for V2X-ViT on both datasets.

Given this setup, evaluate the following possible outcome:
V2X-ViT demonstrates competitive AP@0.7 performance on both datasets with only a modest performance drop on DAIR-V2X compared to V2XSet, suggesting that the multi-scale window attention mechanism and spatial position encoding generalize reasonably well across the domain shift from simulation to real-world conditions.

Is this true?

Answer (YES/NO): NO